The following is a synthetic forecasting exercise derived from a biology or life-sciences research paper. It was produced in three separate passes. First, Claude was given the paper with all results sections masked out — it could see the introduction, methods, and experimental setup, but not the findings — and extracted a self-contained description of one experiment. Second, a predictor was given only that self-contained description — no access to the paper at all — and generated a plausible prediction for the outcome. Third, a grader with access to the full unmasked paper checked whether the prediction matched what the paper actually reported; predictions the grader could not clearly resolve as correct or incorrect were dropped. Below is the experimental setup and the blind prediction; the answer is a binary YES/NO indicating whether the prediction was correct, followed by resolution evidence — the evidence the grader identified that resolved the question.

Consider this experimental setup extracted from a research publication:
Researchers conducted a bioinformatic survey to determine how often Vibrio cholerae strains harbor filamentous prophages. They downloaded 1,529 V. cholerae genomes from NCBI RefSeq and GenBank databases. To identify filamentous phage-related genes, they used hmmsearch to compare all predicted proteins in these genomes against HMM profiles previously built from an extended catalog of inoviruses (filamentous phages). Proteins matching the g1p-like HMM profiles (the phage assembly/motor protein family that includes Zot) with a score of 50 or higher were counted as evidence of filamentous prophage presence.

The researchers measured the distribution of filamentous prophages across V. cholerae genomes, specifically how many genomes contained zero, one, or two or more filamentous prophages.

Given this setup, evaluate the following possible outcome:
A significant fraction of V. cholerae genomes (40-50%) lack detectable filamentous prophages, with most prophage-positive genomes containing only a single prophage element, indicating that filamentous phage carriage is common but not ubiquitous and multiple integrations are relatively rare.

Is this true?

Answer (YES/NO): NO